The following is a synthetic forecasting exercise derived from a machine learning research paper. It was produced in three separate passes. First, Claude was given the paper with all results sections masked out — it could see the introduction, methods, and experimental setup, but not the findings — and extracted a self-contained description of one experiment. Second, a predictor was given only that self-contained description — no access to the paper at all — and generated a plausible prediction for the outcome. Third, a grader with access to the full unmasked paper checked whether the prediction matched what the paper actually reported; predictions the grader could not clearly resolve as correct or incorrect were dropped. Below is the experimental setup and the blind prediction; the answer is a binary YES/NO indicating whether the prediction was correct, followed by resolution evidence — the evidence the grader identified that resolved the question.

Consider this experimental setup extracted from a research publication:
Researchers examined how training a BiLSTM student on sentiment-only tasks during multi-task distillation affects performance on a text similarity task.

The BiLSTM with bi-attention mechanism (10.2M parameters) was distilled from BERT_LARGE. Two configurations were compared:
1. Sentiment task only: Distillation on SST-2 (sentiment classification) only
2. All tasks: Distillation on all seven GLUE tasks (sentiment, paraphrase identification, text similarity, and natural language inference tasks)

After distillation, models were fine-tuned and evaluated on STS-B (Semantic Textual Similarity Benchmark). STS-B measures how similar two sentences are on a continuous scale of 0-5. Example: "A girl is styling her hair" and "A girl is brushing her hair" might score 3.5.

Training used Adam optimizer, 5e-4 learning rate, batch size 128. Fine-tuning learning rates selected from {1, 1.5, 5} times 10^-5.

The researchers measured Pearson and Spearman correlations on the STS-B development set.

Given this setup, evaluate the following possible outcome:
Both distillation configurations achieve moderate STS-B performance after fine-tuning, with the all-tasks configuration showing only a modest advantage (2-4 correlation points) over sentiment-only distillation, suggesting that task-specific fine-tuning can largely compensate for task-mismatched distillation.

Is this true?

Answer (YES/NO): NO